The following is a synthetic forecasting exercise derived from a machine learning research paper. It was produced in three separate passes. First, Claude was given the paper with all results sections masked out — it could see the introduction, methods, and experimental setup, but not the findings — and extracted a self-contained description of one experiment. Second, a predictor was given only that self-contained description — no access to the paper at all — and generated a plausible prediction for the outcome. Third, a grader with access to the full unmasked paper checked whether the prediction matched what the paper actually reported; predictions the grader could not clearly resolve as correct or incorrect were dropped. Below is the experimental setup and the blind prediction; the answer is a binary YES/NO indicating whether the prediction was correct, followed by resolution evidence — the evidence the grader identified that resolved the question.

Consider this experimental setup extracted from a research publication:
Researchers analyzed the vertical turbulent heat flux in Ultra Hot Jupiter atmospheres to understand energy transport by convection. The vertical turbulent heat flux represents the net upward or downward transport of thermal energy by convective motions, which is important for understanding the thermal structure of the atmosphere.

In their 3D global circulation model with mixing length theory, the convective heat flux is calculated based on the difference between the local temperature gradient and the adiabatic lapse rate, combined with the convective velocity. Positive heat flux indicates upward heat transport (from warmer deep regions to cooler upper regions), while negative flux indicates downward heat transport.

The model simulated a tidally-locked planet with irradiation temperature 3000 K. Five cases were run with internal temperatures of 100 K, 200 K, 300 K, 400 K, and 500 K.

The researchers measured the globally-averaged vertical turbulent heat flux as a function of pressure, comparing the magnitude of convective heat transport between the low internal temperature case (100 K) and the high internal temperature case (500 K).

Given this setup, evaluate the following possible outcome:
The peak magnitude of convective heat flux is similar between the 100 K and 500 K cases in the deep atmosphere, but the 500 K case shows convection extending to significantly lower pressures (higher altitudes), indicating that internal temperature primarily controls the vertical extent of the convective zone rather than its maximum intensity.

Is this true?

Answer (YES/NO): NO